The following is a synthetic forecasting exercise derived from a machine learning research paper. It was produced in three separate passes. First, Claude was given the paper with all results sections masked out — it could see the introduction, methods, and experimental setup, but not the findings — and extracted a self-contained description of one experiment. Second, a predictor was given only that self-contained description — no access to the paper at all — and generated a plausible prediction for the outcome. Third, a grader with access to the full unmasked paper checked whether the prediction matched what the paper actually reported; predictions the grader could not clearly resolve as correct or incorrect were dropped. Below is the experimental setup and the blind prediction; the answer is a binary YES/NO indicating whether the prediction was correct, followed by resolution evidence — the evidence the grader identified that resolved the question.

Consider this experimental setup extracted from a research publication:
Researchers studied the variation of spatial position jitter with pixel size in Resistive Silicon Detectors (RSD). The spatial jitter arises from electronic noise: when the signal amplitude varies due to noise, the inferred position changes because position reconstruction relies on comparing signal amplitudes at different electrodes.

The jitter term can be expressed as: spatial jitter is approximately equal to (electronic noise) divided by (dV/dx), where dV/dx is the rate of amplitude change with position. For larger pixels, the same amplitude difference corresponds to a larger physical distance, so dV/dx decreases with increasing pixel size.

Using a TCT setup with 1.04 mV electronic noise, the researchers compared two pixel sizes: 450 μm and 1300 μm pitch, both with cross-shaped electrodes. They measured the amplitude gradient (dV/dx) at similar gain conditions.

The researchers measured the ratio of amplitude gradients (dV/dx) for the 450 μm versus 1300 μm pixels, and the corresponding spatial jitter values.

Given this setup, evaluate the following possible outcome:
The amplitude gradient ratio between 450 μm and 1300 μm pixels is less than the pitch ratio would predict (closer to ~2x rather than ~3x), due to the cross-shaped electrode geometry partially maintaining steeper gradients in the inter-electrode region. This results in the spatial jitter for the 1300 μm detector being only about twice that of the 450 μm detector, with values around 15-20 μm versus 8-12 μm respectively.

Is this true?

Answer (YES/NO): NO